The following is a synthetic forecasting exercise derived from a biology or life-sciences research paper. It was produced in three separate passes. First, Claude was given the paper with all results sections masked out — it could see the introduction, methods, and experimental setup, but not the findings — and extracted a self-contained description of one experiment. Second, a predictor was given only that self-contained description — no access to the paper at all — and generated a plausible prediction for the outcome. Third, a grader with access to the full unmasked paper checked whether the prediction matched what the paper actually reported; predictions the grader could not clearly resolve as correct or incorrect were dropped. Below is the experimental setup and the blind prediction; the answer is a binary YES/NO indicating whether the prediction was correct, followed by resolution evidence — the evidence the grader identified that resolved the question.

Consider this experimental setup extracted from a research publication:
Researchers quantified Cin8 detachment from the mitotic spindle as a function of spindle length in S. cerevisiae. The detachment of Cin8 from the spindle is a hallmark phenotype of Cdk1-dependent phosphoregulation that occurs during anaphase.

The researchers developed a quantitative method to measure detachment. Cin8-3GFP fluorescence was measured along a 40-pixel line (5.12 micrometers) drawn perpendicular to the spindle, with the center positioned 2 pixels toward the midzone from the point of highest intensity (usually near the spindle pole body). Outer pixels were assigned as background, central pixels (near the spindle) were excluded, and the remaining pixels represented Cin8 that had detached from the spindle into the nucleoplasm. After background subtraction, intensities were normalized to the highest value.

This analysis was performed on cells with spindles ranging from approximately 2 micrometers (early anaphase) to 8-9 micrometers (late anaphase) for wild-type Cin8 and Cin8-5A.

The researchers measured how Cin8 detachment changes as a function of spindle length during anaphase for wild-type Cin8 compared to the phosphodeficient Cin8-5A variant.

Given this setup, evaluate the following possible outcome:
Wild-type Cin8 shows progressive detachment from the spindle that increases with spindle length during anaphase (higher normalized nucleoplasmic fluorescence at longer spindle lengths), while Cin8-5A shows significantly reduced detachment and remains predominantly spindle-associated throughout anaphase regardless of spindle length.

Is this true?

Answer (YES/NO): YES